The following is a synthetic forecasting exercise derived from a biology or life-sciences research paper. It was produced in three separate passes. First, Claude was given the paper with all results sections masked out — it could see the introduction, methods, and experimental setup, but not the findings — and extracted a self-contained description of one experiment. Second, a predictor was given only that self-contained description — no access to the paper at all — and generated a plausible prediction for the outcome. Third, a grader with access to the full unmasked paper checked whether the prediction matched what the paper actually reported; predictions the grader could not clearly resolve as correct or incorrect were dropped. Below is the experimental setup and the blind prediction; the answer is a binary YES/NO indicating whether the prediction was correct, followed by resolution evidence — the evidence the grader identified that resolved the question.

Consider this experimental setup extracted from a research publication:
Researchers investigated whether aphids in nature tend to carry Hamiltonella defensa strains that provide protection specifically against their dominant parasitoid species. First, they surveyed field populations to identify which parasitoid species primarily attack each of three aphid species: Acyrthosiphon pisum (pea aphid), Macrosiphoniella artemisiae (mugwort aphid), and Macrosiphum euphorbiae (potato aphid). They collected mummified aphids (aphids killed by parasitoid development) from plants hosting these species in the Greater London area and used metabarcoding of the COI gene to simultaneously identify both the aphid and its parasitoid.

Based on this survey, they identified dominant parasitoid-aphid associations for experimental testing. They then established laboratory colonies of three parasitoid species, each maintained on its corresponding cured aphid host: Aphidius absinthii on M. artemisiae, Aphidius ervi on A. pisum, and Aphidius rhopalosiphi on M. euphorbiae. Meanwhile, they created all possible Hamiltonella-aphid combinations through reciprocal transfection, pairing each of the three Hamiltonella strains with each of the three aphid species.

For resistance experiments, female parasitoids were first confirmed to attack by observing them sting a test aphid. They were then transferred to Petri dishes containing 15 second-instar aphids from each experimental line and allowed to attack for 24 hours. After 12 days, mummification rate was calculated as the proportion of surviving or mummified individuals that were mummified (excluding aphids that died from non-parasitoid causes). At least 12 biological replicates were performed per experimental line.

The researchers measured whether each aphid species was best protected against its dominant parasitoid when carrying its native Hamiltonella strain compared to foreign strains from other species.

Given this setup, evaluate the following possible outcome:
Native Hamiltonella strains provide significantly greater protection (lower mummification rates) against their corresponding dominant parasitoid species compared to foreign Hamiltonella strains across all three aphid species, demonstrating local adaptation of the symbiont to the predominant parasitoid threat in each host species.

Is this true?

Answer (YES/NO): NO